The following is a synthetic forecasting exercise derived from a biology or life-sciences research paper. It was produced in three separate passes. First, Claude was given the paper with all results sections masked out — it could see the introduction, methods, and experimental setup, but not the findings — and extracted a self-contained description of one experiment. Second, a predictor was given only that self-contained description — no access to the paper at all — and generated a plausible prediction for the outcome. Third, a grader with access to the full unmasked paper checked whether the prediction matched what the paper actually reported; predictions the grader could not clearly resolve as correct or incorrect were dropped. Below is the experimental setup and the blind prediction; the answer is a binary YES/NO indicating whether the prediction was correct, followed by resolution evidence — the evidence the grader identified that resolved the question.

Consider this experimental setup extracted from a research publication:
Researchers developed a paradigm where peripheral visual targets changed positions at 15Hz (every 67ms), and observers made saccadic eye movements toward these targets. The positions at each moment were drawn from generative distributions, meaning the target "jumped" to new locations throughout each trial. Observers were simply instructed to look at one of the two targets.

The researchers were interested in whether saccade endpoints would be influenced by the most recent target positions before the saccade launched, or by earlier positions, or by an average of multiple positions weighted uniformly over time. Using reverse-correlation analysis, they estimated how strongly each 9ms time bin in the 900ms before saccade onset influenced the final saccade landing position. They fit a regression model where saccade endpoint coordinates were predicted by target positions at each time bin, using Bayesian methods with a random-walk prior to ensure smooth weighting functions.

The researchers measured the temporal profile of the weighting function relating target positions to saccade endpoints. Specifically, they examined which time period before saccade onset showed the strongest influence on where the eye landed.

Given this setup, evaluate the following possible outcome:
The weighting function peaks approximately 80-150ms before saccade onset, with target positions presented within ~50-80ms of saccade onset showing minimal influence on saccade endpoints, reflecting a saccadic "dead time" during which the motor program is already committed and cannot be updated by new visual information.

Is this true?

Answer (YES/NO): NO